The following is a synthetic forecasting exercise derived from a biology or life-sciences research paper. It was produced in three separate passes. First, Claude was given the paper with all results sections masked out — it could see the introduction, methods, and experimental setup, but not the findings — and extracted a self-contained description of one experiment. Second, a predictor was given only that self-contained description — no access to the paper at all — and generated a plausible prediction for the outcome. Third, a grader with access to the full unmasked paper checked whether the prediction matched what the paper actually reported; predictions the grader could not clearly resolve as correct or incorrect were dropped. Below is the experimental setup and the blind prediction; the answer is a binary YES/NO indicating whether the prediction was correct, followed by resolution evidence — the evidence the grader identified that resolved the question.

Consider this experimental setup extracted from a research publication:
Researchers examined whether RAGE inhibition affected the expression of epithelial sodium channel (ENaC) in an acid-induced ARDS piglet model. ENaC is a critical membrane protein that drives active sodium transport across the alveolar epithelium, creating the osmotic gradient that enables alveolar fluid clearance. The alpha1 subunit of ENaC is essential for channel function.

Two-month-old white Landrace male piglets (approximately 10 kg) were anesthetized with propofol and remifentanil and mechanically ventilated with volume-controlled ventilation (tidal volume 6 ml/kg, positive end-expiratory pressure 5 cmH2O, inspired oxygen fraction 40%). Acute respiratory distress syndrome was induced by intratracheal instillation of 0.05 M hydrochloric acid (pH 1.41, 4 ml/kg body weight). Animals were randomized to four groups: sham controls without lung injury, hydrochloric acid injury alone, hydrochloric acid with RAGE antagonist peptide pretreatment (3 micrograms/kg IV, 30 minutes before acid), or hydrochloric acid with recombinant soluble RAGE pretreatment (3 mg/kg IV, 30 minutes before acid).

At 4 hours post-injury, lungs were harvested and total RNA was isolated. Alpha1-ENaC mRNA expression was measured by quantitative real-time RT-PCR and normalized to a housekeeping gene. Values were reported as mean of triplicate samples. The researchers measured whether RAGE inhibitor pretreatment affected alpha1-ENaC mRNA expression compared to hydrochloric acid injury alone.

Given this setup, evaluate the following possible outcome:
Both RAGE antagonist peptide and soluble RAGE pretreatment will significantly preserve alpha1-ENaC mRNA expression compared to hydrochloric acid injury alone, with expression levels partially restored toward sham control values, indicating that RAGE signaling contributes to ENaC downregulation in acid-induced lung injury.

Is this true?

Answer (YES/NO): NO